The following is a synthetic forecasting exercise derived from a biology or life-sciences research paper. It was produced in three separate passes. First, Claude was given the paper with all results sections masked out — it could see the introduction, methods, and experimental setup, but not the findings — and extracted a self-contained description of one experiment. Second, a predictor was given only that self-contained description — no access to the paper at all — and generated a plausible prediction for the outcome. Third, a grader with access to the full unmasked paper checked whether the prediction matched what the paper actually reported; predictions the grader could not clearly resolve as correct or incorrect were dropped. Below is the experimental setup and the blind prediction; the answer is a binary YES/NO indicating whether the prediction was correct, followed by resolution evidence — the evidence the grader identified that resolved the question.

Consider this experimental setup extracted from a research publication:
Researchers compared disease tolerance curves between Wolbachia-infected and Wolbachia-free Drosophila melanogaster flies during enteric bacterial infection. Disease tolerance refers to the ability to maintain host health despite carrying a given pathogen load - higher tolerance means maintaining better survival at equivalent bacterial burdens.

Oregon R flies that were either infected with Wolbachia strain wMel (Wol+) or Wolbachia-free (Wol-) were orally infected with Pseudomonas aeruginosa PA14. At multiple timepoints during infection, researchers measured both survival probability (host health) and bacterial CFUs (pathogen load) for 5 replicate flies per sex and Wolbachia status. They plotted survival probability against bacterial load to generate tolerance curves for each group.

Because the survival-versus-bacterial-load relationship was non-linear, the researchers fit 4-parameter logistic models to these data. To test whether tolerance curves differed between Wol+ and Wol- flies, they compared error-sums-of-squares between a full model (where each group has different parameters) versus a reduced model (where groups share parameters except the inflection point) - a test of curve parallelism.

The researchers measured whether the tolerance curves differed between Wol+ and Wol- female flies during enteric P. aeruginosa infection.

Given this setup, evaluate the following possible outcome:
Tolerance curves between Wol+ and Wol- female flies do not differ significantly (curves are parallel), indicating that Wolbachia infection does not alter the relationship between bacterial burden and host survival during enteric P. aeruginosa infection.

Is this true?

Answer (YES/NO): YES